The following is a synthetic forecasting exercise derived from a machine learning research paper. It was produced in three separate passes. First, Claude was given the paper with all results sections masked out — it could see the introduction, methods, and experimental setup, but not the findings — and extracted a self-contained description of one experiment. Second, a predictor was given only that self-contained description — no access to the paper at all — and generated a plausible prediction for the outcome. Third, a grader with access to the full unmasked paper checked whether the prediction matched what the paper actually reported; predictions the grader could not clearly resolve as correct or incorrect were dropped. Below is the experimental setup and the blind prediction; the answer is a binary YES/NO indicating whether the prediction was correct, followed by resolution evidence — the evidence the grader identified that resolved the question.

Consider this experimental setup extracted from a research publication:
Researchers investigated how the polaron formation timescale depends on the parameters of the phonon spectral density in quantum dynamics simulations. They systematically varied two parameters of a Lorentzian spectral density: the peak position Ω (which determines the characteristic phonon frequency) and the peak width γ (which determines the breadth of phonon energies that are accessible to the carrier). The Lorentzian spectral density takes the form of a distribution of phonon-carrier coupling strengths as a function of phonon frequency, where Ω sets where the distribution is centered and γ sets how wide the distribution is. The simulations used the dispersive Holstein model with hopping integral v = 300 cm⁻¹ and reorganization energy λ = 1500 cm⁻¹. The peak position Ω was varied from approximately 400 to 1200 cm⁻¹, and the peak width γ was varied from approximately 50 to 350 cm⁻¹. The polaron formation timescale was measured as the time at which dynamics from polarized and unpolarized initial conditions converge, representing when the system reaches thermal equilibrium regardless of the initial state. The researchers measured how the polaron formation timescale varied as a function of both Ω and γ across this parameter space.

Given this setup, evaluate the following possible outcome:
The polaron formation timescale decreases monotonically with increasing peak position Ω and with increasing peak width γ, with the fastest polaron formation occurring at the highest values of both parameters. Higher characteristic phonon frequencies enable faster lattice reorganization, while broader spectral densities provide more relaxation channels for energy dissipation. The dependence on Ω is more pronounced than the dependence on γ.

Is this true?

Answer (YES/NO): NO